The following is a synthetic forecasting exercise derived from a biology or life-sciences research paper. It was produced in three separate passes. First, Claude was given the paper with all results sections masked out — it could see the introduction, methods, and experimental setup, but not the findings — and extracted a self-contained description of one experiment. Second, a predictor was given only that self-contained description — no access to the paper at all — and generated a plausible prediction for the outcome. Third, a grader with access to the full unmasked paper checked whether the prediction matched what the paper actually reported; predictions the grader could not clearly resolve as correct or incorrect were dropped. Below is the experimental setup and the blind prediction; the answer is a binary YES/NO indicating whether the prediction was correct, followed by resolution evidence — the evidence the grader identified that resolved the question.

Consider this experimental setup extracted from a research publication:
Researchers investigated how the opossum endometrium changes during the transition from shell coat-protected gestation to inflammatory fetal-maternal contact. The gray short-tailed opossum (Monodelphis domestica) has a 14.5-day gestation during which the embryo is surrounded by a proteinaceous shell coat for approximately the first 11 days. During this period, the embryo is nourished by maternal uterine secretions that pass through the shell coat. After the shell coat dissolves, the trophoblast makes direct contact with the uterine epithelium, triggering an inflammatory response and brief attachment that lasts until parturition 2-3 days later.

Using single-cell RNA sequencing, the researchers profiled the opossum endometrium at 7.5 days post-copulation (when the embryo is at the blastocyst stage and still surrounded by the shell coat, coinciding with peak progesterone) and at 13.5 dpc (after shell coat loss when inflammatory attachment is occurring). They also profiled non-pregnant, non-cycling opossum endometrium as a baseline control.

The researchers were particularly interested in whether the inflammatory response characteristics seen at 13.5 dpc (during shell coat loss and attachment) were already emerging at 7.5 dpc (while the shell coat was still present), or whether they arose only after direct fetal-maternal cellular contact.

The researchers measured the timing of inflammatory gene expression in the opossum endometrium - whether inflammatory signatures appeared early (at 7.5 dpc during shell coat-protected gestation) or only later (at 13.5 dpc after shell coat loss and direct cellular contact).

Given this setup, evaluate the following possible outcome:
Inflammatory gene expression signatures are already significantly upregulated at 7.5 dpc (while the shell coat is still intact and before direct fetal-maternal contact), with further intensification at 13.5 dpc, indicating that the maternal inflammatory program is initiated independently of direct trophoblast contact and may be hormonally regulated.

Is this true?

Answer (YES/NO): NO